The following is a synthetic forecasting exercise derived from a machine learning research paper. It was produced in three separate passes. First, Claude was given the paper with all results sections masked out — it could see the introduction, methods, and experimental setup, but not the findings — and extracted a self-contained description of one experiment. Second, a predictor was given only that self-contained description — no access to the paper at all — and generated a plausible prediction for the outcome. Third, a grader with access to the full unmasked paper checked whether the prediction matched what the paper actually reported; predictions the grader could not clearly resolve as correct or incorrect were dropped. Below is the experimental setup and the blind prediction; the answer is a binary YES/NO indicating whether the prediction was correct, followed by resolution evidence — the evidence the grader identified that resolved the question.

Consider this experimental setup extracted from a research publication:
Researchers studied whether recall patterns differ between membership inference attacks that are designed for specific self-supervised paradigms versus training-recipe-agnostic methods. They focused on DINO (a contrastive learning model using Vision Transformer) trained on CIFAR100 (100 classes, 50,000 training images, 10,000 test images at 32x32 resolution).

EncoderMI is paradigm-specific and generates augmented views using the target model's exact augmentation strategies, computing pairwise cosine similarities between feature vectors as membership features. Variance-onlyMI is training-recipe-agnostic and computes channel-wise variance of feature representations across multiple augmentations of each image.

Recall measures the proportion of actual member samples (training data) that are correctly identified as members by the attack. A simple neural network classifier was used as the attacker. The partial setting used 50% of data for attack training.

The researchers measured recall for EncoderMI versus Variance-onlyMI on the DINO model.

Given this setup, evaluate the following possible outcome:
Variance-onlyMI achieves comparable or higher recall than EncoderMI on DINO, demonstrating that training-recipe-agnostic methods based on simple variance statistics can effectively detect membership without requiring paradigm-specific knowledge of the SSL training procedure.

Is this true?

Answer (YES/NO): YES